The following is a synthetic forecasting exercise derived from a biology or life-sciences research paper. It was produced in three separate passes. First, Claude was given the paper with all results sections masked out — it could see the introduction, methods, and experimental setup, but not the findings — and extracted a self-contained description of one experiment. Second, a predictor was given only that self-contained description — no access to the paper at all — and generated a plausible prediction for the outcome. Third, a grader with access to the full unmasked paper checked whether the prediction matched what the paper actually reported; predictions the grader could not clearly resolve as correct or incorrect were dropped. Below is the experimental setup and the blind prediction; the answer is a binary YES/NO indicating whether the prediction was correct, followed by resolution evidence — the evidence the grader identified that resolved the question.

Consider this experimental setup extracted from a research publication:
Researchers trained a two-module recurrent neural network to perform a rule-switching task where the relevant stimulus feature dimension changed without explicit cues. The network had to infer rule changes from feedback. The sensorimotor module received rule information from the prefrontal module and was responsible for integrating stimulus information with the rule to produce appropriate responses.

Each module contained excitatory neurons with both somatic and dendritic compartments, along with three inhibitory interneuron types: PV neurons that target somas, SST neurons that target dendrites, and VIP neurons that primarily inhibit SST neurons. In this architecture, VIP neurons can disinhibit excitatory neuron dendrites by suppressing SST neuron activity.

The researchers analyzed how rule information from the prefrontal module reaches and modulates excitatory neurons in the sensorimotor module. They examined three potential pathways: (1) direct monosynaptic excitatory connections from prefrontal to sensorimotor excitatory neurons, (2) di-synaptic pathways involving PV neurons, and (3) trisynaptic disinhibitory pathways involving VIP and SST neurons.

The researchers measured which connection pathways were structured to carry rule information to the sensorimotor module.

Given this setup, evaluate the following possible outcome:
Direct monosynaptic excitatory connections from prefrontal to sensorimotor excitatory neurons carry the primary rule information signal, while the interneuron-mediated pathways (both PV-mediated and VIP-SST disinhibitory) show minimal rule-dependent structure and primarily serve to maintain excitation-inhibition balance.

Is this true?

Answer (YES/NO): NO